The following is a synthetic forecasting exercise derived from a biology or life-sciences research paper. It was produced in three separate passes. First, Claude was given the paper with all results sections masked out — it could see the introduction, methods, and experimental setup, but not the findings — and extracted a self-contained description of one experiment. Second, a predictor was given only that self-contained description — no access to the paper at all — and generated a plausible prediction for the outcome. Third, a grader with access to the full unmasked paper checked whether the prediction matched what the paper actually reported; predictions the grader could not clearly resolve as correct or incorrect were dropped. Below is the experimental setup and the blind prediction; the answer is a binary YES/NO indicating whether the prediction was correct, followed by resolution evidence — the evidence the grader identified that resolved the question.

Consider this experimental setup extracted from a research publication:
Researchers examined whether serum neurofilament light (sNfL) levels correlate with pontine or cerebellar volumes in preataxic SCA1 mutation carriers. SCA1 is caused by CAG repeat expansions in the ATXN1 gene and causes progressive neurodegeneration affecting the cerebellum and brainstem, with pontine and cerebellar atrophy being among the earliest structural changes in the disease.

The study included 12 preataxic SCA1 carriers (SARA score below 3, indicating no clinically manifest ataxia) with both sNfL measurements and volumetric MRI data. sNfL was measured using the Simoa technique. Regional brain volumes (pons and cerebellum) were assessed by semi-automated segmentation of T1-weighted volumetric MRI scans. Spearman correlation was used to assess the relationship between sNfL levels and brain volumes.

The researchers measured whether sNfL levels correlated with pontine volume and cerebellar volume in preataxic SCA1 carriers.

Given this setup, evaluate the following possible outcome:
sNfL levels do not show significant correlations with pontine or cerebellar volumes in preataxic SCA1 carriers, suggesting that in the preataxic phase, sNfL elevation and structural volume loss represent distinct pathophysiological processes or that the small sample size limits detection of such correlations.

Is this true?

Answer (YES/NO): YES